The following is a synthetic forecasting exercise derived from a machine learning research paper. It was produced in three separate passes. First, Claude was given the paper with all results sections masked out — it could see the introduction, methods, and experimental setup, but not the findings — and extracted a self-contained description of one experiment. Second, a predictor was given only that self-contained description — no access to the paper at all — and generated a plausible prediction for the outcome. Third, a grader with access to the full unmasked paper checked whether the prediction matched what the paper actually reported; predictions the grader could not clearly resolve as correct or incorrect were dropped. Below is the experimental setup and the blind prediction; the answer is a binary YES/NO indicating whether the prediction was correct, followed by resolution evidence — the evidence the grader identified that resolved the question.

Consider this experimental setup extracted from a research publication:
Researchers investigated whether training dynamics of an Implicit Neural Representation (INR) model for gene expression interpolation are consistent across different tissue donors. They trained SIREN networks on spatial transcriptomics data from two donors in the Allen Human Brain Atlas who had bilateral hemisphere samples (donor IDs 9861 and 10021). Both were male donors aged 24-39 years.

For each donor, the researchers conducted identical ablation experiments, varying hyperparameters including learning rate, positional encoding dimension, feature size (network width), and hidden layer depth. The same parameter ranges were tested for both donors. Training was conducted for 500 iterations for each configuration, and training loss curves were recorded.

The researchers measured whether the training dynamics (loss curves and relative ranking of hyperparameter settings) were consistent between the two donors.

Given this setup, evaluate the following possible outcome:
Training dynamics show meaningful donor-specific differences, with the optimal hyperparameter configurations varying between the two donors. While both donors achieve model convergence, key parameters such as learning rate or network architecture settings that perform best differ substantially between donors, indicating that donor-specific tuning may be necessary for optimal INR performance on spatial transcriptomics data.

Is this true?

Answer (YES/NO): NO